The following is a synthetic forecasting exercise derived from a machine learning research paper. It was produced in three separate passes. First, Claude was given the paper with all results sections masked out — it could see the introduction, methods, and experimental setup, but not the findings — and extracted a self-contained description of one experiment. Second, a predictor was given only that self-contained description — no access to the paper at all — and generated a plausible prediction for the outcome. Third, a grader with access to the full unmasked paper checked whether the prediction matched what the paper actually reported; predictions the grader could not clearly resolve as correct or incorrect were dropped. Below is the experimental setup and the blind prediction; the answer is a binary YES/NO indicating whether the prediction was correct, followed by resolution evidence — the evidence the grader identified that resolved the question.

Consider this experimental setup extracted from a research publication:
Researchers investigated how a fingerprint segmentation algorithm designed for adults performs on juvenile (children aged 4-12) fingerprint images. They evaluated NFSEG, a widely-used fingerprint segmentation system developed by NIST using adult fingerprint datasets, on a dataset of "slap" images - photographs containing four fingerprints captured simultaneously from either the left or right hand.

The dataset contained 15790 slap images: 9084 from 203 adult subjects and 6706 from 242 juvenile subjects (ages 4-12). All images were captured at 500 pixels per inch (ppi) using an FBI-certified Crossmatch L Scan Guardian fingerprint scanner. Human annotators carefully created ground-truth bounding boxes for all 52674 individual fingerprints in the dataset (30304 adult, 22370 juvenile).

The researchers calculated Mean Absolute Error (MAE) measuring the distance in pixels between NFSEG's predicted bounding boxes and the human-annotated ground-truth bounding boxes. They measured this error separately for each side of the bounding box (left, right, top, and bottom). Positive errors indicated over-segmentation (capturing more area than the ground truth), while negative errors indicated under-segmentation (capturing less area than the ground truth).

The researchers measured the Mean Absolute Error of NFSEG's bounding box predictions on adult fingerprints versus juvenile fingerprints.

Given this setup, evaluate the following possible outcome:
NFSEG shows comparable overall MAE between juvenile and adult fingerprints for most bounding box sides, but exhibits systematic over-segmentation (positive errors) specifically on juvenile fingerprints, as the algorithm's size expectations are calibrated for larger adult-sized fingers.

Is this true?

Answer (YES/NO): NO